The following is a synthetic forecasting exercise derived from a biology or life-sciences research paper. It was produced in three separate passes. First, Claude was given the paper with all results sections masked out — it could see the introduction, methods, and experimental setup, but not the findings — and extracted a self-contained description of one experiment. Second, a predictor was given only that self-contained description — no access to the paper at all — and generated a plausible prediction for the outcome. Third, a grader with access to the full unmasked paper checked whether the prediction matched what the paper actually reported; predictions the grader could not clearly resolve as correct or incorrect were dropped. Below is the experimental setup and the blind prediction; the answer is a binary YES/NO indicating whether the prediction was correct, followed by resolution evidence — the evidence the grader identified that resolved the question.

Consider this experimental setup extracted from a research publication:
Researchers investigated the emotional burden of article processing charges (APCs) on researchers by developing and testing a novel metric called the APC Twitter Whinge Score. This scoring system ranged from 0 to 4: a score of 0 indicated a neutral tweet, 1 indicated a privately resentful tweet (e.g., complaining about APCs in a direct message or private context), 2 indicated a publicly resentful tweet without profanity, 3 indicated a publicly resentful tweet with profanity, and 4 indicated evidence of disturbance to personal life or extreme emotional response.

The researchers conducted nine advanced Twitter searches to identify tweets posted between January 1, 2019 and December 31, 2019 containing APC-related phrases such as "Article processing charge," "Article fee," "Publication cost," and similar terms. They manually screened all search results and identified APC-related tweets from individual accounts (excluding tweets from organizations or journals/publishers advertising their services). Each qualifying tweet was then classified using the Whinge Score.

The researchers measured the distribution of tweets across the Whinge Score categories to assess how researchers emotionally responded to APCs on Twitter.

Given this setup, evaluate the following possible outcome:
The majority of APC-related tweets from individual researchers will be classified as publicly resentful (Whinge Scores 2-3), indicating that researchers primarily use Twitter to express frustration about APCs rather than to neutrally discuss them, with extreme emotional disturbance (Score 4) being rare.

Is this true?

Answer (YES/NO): YES